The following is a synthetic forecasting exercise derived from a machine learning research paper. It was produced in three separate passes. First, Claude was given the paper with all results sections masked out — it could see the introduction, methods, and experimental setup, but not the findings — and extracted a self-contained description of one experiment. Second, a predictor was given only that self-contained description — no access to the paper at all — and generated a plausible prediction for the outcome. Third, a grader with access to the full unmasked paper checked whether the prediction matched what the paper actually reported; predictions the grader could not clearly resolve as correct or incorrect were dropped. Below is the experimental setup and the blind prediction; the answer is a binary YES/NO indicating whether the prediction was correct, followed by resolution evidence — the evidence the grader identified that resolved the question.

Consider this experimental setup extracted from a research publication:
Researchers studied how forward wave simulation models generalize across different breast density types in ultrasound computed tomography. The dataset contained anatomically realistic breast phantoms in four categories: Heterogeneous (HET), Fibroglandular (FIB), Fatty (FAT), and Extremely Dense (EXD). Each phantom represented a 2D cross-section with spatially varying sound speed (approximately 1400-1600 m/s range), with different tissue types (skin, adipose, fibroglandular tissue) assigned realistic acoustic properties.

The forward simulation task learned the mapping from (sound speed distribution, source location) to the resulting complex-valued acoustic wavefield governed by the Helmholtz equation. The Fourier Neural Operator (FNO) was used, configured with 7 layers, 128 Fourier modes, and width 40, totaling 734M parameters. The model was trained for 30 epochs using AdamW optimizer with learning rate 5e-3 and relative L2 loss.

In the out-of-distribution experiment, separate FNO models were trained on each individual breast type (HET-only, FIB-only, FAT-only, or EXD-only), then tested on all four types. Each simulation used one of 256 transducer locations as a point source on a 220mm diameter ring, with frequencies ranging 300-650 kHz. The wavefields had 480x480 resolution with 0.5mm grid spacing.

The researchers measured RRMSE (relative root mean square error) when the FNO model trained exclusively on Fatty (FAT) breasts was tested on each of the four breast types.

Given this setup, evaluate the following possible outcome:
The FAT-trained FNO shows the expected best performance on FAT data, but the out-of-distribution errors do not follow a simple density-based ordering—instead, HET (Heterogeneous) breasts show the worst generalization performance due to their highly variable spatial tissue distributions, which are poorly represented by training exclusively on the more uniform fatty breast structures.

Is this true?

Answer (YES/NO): NO